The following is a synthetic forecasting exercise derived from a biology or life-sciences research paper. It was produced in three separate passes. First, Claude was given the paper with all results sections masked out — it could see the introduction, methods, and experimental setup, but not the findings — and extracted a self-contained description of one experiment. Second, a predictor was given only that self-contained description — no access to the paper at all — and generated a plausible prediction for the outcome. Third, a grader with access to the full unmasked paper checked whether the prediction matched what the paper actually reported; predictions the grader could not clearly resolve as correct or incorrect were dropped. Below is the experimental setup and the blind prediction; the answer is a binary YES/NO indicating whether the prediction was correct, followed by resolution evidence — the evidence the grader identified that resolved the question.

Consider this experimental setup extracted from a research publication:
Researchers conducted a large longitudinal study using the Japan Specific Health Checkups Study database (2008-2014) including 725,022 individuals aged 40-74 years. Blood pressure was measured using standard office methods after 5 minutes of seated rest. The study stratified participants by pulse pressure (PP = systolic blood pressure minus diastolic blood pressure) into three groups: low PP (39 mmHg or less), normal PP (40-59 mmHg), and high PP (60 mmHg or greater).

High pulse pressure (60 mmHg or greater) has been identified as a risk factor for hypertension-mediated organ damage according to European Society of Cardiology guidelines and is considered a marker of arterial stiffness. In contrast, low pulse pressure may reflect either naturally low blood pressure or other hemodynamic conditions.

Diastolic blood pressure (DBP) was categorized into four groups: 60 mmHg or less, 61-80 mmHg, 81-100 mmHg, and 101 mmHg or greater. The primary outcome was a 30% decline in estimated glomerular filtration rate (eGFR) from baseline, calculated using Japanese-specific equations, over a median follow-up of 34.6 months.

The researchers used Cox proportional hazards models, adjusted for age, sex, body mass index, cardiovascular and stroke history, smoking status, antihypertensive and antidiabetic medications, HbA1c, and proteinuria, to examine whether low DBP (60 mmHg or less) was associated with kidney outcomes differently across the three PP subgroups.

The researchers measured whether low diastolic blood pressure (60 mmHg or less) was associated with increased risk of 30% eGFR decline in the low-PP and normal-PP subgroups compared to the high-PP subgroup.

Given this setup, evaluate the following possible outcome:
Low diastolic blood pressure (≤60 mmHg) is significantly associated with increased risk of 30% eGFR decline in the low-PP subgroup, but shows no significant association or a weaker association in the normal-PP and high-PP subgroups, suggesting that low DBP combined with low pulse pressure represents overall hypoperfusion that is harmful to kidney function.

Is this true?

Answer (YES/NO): NO